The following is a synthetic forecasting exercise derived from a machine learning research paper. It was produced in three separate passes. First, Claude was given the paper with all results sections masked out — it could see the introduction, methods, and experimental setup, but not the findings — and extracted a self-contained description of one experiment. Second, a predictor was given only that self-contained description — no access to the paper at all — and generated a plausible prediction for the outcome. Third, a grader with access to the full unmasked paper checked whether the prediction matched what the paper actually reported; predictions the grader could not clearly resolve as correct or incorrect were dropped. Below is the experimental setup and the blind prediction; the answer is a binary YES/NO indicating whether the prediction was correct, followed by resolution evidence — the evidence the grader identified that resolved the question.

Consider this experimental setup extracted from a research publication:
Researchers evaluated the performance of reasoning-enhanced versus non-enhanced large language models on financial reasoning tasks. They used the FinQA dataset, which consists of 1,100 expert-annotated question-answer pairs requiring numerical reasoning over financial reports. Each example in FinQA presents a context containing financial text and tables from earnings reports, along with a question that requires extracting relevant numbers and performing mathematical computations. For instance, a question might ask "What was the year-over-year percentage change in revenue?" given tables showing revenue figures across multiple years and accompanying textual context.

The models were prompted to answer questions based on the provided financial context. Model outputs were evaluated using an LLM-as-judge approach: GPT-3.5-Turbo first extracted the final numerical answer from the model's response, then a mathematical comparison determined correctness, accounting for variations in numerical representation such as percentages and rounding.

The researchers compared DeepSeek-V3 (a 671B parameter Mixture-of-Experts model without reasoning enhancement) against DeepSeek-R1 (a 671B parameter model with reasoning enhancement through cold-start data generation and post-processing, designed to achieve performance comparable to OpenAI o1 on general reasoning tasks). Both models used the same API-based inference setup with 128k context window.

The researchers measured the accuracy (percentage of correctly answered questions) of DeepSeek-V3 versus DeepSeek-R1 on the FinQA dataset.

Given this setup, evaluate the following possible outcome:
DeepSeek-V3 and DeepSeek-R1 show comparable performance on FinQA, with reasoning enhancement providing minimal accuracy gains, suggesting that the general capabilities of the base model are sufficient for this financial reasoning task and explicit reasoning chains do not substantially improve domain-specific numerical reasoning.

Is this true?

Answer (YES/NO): NO